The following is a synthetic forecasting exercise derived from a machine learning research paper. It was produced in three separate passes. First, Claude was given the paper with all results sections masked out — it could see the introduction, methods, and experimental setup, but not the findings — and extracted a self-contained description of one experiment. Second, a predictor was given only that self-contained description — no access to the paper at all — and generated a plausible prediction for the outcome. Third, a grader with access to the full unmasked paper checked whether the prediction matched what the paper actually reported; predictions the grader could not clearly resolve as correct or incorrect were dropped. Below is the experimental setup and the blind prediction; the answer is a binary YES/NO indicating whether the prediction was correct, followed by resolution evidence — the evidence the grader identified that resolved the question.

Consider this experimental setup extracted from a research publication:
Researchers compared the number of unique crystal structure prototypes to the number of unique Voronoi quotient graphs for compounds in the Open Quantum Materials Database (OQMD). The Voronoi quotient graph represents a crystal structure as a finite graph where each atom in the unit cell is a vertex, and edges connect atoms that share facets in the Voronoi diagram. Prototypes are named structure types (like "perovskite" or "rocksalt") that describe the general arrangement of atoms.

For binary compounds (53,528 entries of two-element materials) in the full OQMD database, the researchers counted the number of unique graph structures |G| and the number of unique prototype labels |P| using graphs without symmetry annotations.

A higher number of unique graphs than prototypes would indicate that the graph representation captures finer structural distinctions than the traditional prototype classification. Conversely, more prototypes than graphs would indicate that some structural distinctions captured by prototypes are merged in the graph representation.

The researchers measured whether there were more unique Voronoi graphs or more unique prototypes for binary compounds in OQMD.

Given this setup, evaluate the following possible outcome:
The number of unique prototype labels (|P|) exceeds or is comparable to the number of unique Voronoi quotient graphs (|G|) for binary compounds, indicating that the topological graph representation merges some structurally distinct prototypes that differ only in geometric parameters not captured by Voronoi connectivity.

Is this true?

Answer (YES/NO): NO